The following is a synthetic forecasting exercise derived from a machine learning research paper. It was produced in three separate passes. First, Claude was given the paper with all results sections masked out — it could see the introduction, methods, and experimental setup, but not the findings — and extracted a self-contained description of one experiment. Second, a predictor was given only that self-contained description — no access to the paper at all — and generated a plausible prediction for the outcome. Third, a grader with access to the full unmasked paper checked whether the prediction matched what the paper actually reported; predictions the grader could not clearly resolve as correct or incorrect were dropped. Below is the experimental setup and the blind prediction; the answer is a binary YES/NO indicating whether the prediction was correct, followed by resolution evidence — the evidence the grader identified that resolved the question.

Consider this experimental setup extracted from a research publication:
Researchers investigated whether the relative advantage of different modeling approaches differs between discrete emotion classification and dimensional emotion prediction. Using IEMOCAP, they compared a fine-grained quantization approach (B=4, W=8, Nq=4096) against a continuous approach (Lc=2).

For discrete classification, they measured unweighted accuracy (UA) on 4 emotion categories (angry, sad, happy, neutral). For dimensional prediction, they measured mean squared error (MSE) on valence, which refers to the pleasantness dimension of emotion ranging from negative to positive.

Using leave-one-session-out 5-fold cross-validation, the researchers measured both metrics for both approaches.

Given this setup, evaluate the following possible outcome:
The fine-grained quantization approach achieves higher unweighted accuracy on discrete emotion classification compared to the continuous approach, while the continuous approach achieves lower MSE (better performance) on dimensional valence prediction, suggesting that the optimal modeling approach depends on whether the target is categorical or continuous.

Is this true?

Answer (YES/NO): NO